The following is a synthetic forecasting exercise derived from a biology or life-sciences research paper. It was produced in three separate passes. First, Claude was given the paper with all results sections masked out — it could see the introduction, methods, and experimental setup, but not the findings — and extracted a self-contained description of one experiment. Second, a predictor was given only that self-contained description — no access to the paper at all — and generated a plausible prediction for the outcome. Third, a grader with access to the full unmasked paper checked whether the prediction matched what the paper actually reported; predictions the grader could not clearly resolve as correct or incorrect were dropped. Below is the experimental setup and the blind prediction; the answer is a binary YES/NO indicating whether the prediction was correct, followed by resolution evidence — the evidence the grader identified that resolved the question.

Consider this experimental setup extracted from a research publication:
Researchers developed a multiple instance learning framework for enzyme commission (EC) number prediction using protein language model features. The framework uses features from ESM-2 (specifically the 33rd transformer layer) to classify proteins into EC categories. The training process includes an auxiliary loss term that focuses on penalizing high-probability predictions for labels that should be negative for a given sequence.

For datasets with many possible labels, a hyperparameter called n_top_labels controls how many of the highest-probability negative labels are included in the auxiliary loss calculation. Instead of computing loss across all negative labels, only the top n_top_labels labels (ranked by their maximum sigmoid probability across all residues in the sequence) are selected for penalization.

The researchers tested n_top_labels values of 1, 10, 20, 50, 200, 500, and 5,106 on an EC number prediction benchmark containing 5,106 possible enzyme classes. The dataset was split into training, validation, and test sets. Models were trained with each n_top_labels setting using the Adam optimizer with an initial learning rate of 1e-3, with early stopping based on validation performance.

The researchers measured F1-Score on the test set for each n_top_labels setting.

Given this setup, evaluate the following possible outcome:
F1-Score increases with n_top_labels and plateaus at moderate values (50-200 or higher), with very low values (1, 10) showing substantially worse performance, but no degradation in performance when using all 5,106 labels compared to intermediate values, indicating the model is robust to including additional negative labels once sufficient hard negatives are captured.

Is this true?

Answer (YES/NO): NO